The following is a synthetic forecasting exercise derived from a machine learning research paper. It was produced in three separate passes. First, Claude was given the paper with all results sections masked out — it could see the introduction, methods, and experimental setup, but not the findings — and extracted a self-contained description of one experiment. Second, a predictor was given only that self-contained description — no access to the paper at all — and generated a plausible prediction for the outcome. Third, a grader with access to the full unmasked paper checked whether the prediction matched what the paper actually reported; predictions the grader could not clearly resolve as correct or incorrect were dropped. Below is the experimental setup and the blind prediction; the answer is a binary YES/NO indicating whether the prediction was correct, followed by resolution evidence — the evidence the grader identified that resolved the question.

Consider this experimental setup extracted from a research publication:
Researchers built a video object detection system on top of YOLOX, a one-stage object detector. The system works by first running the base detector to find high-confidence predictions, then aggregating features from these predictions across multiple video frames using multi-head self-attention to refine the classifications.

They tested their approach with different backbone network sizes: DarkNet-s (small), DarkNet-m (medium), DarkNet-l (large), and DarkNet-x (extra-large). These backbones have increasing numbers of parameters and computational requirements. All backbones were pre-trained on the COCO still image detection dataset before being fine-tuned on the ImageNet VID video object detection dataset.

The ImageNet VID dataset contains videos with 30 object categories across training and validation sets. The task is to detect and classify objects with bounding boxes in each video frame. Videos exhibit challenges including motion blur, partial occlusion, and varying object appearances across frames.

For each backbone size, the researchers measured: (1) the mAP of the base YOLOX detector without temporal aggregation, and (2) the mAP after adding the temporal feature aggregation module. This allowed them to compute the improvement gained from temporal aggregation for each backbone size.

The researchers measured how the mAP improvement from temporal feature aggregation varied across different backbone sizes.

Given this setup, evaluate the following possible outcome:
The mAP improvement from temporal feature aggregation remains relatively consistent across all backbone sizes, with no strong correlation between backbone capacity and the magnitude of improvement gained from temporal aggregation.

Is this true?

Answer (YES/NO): YES